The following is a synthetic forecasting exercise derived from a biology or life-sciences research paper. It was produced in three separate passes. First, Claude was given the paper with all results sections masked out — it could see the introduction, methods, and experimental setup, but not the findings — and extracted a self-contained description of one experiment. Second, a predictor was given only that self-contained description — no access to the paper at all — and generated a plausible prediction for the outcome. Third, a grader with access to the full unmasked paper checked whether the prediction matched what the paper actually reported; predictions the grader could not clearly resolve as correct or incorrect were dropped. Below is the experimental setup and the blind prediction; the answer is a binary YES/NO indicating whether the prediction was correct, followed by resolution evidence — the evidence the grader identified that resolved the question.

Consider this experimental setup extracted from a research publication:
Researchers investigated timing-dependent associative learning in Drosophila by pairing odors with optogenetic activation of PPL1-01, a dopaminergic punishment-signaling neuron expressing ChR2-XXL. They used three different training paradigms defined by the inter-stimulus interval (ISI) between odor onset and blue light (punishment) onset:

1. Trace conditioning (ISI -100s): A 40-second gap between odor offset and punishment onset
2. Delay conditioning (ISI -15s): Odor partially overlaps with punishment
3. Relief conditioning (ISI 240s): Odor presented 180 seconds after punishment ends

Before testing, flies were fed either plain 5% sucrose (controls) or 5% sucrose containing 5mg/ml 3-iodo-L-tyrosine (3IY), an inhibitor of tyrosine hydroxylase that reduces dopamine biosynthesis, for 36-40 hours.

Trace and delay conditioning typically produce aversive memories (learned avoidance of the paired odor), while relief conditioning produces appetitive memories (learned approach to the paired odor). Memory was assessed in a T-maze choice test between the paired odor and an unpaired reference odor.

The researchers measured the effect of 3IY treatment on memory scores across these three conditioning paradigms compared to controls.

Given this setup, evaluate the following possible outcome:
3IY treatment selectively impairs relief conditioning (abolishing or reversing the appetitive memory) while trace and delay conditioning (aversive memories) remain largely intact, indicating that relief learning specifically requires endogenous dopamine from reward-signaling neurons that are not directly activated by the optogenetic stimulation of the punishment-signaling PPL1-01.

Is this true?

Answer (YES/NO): NO